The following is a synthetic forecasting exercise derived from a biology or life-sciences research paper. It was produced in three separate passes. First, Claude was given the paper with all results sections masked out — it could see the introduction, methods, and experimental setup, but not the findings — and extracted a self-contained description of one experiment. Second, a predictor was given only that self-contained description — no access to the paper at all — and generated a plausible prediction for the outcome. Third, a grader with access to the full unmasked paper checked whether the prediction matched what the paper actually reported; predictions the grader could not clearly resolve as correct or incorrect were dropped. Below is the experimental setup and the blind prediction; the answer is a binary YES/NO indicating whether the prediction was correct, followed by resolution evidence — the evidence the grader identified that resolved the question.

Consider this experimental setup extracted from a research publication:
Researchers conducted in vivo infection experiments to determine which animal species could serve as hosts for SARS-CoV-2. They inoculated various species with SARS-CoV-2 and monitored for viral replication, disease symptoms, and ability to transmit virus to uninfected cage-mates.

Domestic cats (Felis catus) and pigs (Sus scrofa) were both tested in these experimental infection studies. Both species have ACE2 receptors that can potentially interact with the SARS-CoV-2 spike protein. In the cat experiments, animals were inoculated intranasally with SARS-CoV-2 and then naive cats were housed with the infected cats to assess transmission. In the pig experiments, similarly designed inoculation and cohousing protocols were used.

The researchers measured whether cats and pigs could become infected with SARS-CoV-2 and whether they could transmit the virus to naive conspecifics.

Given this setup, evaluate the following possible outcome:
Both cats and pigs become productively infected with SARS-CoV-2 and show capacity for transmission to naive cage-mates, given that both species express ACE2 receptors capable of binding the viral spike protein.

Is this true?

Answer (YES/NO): NO